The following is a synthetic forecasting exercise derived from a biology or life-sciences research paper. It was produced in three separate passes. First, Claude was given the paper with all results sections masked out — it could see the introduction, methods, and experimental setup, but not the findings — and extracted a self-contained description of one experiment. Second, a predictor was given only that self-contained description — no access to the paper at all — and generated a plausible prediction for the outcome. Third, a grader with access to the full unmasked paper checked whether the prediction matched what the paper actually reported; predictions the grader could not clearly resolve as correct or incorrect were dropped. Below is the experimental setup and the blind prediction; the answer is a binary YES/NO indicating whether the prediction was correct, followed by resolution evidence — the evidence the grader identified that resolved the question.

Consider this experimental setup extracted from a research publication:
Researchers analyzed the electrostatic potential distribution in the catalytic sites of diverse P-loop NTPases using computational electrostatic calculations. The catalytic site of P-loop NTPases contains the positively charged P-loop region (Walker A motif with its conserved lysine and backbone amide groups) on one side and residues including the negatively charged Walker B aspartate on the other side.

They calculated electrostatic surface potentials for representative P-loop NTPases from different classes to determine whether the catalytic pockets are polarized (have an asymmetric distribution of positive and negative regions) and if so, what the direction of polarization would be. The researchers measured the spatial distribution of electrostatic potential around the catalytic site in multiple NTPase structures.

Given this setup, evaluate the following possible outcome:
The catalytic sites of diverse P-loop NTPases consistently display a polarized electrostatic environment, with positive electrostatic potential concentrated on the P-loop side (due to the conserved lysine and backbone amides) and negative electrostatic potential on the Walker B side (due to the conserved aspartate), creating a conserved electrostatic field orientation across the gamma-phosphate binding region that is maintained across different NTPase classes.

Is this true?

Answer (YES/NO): YES